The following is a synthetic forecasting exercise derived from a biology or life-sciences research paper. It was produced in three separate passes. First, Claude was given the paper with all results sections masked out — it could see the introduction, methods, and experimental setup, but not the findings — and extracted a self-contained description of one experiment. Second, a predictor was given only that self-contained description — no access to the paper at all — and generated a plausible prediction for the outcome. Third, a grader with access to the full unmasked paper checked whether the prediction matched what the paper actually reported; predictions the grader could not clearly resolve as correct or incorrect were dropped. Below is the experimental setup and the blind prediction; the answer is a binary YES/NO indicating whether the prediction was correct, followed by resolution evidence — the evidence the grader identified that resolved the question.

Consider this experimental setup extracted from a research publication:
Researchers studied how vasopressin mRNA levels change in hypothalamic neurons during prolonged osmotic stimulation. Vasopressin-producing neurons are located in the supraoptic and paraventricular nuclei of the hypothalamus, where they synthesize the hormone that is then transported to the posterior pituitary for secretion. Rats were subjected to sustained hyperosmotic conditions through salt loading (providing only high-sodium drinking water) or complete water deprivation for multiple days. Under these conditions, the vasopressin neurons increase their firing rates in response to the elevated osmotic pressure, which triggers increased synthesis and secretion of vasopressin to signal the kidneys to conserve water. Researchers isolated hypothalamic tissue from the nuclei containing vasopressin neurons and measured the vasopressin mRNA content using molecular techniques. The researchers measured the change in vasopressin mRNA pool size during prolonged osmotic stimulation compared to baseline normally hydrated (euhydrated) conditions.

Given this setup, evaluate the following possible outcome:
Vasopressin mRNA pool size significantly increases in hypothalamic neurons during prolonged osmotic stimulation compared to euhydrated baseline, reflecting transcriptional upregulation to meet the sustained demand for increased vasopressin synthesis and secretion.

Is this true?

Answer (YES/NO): YES